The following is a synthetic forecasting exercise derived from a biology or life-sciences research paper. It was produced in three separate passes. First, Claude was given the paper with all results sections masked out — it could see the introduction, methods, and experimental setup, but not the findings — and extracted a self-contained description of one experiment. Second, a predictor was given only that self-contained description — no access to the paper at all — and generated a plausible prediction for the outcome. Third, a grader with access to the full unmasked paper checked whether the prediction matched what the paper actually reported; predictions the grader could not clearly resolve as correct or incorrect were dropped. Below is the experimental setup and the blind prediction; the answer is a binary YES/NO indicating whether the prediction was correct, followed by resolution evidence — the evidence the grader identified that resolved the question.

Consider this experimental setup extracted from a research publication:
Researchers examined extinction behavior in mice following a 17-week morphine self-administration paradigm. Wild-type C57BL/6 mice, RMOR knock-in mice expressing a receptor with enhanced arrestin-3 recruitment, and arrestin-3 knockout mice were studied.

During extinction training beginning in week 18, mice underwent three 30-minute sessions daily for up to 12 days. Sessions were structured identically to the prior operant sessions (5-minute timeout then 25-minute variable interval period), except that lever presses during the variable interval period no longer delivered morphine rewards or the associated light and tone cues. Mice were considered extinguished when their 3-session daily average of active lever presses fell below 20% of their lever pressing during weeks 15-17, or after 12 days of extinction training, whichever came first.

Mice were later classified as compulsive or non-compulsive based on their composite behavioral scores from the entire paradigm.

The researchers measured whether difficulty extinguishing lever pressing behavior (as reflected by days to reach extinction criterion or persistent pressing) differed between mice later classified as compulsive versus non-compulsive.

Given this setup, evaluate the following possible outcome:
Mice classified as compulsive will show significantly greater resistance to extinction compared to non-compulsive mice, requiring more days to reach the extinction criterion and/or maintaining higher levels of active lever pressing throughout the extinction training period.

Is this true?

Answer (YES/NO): YES